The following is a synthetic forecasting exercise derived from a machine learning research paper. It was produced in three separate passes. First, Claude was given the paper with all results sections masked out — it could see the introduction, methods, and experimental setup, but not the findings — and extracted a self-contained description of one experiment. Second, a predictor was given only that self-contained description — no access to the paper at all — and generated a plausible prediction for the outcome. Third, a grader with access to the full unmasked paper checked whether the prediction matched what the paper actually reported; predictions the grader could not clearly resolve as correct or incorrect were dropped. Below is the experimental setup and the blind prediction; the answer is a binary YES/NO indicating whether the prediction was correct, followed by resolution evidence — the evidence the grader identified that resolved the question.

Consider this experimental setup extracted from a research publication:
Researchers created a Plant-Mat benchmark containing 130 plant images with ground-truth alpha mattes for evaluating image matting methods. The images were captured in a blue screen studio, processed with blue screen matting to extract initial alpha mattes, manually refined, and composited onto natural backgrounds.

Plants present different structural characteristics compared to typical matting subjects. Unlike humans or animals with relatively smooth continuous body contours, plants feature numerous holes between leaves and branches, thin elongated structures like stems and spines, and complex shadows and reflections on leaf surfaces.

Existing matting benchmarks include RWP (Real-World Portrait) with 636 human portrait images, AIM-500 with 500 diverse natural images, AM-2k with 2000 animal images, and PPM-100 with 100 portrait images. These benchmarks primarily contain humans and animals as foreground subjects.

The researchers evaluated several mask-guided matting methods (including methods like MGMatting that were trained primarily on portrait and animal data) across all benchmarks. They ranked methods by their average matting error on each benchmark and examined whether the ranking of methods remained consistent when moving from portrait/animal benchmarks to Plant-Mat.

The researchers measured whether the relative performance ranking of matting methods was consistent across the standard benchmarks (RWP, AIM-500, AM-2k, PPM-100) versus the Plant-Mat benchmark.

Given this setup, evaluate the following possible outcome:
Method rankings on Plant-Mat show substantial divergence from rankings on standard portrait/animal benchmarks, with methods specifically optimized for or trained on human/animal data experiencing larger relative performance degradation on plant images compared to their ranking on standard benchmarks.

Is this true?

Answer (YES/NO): NO